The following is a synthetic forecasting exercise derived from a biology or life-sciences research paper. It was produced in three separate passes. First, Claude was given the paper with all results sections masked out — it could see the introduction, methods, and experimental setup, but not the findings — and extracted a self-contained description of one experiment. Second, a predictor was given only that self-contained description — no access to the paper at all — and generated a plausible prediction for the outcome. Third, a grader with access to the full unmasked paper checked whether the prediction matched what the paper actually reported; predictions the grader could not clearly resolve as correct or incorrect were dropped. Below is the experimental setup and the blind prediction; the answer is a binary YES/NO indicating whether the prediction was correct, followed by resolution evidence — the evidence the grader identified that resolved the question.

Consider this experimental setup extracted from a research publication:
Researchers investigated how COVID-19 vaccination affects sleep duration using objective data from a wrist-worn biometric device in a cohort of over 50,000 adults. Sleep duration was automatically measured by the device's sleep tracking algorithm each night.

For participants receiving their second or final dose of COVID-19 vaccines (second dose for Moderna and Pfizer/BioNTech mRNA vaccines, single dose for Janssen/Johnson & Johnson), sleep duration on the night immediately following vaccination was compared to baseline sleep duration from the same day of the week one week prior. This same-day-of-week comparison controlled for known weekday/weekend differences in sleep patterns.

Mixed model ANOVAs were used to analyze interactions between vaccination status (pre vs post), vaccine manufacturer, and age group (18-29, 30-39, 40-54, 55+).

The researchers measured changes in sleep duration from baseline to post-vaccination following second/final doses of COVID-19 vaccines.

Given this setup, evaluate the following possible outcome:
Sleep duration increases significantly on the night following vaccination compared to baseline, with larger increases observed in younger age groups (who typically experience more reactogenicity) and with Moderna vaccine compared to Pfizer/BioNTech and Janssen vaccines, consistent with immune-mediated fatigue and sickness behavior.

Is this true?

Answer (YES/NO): NO